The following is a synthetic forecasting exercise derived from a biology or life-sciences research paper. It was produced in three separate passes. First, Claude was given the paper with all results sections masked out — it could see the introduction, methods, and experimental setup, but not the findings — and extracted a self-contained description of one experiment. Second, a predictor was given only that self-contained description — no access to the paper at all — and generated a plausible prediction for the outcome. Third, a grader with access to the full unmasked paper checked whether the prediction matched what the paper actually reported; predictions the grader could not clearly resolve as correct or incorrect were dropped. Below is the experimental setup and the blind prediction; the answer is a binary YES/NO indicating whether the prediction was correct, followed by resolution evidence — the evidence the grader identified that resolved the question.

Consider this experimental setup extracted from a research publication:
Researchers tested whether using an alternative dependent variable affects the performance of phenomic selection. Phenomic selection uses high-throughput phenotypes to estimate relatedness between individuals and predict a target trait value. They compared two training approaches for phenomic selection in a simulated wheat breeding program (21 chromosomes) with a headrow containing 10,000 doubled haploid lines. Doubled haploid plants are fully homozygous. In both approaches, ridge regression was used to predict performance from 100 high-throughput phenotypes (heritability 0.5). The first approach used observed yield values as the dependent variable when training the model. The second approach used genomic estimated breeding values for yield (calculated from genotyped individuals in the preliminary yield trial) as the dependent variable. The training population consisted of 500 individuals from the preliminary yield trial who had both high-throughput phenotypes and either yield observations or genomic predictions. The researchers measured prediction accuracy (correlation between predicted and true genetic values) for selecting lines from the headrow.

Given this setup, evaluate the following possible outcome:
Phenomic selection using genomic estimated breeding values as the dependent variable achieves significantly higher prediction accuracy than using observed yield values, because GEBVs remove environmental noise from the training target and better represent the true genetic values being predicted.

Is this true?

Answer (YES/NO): YES